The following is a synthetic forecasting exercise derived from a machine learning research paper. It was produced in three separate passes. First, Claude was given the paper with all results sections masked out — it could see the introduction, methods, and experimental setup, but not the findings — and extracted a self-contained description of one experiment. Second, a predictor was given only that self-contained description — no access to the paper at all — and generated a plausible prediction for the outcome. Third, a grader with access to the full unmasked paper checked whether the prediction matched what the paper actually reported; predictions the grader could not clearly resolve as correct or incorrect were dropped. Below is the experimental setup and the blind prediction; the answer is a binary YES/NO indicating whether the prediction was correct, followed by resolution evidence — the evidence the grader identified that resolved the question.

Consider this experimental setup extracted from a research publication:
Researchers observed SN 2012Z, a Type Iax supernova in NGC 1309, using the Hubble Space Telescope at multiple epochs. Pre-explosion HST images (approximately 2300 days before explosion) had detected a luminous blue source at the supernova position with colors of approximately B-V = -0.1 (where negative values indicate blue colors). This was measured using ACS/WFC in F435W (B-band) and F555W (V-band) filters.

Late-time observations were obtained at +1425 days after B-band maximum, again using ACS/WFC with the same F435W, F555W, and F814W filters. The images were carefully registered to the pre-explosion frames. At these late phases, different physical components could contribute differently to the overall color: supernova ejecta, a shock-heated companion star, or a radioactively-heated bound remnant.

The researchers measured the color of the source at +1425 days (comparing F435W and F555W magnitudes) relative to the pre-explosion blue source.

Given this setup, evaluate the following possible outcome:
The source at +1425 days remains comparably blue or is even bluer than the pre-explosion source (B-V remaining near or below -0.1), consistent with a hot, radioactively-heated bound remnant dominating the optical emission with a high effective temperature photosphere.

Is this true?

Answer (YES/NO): NO